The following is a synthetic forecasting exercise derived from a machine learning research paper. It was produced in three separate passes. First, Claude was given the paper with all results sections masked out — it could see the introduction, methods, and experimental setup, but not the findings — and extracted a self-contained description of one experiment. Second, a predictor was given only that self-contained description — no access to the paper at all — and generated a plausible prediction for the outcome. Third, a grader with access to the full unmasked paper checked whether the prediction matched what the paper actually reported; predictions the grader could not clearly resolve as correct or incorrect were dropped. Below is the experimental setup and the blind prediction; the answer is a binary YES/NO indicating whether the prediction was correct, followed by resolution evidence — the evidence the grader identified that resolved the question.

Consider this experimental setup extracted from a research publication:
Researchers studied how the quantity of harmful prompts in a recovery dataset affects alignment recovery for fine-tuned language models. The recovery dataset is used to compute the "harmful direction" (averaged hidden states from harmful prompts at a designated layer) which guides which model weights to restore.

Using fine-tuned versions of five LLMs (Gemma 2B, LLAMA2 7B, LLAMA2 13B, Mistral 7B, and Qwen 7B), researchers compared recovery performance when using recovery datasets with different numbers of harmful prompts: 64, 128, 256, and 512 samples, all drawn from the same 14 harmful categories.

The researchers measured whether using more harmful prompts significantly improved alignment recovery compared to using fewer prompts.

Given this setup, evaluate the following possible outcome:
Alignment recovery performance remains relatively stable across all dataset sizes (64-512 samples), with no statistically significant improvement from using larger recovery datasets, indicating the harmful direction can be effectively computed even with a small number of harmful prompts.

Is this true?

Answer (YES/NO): YES